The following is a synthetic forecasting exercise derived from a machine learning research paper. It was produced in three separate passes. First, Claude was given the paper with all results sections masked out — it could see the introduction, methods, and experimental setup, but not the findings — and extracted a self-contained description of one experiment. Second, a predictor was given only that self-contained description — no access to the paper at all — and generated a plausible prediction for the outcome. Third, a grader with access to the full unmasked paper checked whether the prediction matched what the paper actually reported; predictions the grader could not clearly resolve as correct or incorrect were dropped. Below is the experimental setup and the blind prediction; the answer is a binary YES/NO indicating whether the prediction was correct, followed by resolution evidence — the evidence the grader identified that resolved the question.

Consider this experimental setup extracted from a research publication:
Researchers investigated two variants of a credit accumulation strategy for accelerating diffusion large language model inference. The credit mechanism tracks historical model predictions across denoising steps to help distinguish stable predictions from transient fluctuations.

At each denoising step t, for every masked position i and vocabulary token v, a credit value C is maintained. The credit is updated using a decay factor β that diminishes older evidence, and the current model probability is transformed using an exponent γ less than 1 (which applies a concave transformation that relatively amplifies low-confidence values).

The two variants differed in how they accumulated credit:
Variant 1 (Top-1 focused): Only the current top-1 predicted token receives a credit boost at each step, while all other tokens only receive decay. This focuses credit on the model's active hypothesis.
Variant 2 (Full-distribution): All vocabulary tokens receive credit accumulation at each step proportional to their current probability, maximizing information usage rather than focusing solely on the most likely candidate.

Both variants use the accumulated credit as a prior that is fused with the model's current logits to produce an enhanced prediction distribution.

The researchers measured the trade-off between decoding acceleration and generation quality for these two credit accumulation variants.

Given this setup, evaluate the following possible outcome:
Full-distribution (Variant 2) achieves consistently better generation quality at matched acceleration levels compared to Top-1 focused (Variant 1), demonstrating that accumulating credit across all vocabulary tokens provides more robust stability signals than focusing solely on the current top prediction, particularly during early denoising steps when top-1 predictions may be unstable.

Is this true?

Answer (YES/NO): NO